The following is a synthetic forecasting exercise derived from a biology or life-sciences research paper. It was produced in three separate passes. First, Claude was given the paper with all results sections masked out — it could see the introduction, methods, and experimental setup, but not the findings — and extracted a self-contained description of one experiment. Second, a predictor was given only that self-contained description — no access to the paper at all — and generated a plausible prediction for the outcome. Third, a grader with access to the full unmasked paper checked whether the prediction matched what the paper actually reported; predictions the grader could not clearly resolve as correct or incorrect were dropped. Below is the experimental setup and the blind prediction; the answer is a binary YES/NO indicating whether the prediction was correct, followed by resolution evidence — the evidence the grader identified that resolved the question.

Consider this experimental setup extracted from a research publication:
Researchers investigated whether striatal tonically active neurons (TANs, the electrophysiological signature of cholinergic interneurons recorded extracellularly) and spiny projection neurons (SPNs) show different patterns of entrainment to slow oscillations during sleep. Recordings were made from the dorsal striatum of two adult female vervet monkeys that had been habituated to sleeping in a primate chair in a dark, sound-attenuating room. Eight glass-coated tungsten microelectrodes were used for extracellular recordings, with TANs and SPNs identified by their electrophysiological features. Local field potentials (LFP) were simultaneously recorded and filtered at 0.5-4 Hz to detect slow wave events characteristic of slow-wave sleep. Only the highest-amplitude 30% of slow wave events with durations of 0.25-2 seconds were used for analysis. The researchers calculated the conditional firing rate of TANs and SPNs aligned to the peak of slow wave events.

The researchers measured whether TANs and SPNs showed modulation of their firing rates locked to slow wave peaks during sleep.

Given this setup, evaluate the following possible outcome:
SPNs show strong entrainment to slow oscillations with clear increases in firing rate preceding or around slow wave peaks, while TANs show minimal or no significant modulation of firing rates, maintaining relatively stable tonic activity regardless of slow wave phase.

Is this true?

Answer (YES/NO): NO